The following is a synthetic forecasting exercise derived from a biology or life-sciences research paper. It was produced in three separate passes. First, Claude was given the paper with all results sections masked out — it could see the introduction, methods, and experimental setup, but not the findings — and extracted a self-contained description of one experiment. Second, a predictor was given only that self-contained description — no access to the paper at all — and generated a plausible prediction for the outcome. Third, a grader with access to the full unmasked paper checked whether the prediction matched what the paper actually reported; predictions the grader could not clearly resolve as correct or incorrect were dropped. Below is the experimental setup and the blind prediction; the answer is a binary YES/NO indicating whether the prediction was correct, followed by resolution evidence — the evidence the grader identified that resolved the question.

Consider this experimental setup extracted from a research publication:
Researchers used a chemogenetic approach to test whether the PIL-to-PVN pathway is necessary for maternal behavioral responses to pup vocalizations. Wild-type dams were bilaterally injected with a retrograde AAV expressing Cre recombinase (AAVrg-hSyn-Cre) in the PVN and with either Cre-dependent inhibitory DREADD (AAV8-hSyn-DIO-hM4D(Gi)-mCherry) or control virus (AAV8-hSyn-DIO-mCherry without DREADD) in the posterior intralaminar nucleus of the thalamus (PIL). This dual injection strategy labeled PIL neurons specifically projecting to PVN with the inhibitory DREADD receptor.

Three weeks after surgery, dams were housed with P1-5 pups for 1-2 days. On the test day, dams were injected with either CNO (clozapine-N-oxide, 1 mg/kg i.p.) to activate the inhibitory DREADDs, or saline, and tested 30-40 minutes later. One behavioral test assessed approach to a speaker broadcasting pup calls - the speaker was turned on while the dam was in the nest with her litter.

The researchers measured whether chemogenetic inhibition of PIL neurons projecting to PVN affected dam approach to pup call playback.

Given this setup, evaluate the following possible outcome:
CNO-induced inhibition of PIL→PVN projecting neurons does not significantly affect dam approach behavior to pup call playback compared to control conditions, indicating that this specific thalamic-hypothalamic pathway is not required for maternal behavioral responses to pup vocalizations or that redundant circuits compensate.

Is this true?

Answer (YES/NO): NO